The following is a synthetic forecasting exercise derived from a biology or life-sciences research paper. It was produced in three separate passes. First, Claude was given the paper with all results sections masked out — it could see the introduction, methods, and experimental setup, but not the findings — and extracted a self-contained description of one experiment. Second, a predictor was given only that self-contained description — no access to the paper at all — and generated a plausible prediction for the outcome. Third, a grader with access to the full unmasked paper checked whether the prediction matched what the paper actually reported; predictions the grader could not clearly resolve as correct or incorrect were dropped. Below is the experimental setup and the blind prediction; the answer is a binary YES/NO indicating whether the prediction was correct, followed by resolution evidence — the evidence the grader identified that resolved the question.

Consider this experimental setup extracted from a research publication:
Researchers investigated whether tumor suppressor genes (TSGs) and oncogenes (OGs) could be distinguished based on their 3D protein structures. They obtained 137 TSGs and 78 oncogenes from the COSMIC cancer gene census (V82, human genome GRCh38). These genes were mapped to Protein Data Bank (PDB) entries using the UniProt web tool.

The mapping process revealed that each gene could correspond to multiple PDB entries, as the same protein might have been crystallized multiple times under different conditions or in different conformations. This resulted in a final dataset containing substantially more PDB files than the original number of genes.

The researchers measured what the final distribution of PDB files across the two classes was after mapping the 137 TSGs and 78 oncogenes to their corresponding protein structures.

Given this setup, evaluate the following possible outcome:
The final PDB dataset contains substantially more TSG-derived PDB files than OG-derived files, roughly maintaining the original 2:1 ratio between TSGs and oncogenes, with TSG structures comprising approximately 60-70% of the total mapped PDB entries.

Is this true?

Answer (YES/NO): NO